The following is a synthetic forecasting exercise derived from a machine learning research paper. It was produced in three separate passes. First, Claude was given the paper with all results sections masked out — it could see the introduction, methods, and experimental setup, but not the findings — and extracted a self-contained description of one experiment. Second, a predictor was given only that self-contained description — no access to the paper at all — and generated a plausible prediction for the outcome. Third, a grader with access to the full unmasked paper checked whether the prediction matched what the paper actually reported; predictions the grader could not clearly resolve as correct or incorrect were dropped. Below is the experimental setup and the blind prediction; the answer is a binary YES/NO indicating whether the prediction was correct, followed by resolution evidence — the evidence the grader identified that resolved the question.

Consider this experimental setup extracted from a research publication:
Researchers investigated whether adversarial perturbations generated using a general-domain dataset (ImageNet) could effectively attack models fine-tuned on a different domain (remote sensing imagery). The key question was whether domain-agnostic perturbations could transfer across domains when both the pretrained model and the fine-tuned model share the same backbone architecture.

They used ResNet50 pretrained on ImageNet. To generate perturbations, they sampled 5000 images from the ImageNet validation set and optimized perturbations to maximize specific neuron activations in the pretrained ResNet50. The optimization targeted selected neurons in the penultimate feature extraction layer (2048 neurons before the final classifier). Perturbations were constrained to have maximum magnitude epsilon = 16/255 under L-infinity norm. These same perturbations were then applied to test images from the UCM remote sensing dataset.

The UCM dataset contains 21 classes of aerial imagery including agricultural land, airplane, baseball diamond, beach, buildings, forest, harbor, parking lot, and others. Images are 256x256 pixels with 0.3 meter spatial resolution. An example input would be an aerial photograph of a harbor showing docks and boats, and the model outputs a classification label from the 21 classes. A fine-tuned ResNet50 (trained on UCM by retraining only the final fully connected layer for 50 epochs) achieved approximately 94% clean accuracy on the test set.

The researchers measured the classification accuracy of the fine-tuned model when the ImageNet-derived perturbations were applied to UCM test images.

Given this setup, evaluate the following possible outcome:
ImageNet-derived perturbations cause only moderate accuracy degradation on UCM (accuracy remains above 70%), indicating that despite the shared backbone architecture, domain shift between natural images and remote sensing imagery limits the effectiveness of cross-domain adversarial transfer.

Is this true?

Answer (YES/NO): NO